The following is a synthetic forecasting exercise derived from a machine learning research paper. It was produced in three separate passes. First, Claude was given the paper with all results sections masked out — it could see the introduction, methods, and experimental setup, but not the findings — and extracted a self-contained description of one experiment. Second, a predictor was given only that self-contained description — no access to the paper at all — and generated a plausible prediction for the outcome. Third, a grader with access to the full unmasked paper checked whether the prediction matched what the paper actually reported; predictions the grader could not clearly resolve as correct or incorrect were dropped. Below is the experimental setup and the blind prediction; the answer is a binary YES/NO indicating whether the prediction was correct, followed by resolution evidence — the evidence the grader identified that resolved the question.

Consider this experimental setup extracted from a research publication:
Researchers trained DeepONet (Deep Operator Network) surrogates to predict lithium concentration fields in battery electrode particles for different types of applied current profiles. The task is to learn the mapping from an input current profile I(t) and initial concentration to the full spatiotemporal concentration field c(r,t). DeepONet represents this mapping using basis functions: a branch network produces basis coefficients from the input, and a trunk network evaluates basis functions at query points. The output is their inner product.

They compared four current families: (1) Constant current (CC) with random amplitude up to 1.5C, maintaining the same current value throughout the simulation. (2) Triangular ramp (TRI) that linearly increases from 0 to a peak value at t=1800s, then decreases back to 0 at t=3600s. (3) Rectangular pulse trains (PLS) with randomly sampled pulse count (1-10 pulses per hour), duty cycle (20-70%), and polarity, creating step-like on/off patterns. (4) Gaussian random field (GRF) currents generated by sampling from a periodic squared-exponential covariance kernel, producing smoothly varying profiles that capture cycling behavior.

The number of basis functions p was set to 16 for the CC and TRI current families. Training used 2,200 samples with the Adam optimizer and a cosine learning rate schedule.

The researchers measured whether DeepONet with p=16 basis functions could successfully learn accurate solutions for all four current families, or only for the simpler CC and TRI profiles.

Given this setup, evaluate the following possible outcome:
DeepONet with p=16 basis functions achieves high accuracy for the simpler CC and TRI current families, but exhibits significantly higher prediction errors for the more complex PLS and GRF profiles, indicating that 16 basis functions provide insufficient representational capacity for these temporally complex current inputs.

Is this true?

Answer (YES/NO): NO